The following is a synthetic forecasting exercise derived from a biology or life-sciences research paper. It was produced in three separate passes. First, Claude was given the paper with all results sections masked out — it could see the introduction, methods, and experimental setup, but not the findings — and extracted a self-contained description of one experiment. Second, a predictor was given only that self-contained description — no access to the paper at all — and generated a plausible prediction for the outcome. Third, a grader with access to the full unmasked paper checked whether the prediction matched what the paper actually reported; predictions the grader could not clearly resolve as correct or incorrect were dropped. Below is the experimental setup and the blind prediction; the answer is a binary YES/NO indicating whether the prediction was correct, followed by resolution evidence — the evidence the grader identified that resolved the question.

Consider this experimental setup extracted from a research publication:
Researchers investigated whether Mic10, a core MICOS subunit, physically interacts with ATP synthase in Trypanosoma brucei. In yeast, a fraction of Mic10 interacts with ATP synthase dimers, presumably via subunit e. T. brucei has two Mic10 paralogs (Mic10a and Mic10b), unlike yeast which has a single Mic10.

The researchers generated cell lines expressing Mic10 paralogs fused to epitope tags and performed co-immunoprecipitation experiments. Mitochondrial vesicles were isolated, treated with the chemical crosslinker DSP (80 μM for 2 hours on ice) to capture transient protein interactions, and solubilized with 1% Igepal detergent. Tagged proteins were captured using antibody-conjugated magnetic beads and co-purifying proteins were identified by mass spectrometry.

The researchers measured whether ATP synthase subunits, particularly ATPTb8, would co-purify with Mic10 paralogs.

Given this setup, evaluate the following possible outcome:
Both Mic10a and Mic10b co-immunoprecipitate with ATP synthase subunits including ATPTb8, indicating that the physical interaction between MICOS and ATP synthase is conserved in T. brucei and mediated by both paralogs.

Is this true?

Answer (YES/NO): NO